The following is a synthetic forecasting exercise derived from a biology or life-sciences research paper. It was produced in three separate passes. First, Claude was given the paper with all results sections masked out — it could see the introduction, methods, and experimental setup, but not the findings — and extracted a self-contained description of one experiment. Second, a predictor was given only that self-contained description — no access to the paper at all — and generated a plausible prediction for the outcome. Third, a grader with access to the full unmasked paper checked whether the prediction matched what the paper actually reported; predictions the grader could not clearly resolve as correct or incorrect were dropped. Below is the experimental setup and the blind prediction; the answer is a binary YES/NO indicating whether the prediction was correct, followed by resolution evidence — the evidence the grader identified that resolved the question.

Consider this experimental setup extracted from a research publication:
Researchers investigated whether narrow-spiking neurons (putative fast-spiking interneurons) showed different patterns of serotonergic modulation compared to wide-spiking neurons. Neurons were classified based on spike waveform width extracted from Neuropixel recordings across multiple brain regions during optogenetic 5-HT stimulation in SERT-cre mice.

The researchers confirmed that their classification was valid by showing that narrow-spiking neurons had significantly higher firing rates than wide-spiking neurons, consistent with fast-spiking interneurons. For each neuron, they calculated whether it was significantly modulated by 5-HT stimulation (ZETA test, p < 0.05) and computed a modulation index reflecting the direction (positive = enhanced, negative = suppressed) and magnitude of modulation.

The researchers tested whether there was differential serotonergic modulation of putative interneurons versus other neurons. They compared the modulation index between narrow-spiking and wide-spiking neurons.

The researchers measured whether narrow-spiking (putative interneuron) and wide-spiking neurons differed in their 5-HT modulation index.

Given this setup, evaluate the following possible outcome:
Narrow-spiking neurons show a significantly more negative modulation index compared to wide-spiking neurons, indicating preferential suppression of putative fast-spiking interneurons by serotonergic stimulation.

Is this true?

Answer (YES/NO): NO